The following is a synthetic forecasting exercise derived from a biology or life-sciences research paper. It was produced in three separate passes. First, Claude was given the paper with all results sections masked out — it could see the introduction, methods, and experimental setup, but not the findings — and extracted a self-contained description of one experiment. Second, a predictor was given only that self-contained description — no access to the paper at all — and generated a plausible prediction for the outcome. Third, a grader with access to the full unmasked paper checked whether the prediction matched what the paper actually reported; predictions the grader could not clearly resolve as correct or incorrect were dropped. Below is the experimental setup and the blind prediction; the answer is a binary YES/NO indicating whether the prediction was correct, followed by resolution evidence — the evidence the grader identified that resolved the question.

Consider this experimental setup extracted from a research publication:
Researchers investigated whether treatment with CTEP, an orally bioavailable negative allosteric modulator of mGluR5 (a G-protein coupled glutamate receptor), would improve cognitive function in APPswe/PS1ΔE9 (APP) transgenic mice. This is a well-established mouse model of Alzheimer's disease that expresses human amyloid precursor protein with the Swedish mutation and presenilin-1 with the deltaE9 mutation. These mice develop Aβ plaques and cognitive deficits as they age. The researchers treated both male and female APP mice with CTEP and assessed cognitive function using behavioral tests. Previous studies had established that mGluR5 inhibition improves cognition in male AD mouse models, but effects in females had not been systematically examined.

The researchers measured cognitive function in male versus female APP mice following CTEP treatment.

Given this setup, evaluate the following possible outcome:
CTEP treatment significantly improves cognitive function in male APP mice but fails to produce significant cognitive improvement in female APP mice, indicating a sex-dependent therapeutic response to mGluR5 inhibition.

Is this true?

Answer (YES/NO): YES